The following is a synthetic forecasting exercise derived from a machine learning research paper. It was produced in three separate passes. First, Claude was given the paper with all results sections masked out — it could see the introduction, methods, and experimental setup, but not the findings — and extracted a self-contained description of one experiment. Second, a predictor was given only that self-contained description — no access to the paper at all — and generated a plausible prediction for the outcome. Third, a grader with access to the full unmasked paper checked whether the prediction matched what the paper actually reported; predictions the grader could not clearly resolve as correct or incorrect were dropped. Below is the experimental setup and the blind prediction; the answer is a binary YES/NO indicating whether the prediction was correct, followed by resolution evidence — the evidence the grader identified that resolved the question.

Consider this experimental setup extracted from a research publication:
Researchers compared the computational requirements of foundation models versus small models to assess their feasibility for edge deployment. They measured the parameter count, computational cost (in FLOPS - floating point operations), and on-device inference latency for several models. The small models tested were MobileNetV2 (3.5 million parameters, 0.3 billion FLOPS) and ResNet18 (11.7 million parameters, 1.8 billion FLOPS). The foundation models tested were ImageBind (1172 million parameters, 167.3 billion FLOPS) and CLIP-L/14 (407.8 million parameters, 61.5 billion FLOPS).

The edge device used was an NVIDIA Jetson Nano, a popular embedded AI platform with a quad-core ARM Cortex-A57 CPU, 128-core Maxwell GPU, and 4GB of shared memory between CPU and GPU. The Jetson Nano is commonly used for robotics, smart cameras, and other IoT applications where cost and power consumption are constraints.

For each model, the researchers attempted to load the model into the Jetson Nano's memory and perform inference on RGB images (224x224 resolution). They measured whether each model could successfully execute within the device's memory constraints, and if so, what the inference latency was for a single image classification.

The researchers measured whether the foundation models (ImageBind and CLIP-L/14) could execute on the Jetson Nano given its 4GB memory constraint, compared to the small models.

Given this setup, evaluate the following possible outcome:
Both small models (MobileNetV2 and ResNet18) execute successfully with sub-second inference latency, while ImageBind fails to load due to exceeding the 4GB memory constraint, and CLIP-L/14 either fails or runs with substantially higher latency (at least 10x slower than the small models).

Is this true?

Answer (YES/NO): YES